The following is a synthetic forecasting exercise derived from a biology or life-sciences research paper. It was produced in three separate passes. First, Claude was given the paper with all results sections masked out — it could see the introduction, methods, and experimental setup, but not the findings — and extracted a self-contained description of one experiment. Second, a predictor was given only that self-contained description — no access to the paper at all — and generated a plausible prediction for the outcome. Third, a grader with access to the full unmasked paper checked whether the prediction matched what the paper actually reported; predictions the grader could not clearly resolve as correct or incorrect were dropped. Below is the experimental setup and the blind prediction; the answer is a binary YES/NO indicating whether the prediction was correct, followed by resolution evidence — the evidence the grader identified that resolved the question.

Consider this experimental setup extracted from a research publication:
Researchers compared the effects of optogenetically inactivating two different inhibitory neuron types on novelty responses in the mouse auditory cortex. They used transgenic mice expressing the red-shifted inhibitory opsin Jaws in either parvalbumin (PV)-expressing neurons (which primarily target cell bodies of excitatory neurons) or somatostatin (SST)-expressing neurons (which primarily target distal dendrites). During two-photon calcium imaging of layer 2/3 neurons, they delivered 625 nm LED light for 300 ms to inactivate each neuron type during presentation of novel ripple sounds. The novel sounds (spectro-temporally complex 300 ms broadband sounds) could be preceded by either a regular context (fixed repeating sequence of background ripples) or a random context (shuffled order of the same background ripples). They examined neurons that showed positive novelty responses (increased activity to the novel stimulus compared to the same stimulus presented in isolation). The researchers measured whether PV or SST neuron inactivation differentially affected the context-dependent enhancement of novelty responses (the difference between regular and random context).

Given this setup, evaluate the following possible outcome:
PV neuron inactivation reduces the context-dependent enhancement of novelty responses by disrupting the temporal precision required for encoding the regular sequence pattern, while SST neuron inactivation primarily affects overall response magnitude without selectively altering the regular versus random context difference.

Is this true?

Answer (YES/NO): NO